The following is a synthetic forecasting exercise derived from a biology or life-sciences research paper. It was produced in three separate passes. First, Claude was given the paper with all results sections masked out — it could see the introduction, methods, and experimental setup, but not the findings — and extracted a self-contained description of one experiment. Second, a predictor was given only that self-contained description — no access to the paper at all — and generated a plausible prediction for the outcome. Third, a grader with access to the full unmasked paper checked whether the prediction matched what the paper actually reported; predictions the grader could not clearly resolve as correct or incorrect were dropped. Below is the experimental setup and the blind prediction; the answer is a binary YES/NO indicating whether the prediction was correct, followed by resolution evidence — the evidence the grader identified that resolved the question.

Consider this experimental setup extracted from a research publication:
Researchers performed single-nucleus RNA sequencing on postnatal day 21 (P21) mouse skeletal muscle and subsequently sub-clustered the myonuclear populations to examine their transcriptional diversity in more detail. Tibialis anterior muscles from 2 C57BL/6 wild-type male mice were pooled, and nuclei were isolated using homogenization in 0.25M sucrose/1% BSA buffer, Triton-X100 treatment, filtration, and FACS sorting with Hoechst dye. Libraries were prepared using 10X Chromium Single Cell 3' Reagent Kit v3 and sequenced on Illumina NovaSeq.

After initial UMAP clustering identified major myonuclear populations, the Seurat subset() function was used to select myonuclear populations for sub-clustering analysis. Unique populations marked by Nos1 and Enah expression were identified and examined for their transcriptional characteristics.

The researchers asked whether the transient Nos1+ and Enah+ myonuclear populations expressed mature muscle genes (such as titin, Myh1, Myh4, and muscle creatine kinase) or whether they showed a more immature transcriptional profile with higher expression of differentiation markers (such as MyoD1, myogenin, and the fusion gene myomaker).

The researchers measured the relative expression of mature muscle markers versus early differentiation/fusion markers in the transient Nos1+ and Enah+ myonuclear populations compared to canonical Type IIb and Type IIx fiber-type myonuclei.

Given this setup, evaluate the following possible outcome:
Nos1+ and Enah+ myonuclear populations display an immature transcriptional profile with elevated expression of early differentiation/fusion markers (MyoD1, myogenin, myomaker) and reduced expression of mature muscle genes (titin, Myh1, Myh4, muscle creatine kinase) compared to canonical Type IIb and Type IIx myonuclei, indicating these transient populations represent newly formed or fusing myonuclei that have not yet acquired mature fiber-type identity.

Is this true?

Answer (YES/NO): NO